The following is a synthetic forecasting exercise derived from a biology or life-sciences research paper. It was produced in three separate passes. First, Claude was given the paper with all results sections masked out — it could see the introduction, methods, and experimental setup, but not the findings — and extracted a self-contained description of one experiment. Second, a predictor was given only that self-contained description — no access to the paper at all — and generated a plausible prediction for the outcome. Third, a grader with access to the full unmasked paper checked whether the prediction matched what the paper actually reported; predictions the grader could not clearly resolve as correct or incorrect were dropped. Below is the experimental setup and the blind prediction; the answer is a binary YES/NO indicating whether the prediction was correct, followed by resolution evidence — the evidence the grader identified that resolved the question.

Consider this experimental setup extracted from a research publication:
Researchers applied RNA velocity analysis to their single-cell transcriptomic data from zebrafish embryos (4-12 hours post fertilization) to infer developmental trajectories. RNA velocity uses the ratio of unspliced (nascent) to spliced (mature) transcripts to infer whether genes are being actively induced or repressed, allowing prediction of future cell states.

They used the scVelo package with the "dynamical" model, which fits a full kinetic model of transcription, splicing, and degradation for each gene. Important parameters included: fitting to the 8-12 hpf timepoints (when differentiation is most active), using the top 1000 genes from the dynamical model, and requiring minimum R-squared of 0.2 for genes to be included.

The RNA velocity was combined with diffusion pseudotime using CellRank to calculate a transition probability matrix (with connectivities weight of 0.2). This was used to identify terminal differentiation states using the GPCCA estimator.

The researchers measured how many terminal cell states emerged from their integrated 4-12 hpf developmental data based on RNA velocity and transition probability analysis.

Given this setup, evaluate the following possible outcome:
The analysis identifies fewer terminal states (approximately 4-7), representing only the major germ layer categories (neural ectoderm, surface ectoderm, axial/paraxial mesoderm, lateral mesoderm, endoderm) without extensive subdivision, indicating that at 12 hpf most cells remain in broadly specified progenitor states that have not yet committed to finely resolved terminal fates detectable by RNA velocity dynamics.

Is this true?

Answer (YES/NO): YES